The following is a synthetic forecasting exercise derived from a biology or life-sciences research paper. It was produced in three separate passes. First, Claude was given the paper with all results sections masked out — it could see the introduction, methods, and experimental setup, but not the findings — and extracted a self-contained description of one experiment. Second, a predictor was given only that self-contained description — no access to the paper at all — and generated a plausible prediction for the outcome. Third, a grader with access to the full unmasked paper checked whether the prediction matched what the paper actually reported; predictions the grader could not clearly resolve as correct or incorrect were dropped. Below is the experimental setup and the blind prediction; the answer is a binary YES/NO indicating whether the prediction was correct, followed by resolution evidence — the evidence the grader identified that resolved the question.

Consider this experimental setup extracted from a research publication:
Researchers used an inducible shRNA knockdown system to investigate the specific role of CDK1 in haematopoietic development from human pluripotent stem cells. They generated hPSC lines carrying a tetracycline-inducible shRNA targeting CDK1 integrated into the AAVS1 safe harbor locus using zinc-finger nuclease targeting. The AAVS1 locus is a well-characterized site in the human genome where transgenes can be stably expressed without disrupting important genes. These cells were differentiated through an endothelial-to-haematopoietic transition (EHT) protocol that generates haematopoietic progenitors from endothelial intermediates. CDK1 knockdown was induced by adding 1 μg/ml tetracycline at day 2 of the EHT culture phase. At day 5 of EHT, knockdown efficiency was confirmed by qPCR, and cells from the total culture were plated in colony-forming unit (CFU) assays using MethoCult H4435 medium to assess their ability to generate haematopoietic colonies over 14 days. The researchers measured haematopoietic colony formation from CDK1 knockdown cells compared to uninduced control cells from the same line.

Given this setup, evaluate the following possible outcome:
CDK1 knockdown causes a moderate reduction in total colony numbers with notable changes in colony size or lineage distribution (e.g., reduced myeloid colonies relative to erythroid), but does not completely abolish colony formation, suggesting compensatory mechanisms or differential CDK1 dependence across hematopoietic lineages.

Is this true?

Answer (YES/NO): NO